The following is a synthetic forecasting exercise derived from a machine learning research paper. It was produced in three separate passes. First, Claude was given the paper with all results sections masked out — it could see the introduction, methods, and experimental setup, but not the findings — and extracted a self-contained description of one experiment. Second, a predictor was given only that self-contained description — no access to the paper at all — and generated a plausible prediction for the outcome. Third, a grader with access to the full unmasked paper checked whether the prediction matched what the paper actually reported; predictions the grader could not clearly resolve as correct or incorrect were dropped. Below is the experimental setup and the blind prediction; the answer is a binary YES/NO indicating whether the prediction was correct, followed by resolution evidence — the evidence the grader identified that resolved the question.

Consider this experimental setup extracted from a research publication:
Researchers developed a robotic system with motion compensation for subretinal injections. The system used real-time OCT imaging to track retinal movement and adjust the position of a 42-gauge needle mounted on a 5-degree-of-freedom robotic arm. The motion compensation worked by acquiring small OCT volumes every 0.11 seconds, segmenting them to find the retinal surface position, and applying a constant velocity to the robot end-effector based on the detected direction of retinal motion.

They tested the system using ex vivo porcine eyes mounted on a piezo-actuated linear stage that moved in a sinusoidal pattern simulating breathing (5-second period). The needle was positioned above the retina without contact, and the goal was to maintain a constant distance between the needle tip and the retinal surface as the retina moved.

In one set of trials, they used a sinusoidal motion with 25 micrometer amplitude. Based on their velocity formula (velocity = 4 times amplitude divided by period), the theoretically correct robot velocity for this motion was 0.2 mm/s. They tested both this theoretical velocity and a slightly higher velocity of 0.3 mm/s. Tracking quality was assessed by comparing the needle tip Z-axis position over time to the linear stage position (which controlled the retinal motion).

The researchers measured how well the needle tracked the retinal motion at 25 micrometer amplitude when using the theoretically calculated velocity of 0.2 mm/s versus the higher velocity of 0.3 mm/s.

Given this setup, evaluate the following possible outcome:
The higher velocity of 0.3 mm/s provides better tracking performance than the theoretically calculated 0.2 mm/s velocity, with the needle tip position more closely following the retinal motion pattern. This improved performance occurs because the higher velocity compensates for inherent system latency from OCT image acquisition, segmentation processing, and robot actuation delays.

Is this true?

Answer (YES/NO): NO